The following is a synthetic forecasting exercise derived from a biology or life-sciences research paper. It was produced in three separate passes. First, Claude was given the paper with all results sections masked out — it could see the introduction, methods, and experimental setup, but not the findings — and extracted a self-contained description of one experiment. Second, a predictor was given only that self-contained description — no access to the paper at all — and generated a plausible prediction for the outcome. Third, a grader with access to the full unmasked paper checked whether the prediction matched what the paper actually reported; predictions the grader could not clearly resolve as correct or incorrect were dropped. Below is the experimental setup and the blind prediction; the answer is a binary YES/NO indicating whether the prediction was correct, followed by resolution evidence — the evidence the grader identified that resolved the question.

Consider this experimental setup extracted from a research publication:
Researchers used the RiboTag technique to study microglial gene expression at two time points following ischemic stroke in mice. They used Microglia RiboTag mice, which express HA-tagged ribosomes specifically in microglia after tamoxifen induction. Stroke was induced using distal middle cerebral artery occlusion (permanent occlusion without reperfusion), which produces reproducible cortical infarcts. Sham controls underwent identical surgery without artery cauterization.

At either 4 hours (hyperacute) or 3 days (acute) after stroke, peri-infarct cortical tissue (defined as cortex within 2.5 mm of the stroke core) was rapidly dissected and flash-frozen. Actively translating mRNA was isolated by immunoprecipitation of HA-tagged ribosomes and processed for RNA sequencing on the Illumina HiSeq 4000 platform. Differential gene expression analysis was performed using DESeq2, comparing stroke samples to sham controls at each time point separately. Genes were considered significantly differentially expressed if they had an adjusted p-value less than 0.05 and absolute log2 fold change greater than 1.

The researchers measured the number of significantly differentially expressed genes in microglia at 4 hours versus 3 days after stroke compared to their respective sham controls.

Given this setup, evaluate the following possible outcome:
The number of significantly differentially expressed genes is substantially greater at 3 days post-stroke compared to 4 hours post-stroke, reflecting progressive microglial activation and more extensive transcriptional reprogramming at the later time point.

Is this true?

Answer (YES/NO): YES